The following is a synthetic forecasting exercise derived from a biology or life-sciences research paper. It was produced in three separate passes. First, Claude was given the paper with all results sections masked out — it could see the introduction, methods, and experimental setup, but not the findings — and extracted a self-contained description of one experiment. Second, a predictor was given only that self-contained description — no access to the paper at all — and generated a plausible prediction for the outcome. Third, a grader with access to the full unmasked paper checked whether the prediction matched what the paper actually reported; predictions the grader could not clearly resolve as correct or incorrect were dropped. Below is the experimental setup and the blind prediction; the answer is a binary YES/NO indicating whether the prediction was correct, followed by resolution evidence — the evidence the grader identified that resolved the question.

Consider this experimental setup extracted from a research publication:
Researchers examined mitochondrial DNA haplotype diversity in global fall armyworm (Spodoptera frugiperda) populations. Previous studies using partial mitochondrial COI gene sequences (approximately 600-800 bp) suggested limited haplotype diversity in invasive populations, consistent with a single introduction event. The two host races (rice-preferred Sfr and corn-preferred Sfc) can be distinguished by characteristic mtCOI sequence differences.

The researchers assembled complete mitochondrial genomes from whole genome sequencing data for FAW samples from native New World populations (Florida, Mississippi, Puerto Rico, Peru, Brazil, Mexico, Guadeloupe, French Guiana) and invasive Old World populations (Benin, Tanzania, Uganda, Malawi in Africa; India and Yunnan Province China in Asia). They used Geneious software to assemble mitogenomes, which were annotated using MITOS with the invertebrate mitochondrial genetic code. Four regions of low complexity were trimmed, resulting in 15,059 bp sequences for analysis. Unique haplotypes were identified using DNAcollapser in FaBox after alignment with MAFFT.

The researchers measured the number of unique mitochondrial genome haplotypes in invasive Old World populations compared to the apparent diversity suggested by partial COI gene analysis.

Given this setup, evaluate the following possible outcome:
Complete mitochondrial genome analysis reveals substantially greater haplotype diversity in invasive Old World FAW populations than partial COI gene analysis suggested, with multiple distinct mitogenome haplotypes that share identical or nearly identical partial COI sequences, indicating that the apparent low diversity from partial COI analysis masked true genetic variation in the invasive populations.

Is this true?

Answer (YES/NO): NO